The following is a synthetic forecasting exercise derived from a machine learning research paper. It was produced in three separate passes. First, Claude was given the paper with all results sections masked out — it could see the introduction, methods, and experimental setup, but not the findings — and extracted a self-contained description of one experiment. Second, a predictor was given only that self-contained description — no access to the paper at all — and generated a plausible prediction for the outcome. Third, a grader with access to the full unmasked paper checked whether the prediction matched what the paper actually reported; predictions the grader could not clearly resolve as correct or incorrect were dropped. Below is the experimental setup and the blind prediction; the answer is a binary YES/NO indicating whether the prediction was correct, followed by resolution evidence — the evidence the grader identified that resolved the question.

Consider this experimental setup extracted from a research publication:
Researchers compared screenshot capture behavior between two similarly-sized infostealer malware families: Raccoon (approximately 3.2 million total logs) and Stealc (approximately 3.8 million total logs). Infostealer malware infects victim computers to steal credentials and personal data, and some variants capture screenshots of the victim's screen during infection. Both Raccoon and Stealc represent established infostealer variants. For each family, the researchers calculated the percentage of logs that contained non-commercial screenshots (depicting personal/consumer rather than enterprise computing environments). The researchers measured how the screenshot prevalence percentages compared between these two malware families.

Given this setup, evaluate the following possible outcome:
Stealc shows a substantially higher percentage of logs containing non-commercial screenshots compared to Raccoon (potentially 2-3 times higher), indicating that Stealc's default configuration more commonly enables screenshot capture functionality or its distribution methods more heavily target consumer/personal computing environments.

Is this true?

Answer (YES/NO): NO